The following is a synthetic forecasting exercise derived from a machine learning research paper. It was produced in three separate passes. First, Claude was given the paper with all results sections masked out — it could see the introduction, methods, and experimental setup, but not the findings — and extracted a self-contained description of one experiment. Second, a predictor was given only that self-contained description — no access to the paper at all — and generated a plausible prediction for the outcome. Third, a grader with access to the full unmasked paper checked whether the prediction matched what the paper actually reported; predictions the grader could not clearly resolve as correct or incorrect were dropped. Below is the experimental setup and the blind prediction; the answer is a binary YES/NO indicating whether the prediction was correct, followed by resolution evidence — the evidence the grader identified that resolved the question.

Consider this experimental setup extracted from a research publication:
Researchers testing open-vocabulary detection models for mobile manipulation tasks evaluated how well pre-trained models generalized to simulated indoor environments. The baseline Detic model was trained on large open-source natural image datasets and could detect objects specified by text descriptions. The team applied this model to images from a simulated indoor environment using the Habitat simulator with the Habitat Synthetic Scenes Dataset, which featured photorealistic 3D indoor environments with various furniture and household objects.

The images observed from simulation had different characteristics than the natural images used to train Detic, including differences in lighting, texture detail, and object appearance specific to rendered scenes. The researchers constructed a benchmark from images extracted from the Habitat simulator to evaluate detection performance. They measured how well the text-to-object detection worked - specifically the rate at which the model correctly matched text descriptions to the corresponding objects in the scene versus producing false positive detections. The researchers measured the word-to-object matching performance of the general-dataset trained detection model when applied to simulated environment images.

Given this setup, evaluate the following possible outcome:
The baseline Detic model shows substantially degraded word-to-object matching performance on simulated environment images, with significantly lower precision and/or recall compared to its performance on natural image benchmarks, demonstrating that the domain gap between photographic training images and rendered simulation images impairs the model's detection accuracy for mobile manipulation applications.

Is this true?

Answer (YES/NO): YES